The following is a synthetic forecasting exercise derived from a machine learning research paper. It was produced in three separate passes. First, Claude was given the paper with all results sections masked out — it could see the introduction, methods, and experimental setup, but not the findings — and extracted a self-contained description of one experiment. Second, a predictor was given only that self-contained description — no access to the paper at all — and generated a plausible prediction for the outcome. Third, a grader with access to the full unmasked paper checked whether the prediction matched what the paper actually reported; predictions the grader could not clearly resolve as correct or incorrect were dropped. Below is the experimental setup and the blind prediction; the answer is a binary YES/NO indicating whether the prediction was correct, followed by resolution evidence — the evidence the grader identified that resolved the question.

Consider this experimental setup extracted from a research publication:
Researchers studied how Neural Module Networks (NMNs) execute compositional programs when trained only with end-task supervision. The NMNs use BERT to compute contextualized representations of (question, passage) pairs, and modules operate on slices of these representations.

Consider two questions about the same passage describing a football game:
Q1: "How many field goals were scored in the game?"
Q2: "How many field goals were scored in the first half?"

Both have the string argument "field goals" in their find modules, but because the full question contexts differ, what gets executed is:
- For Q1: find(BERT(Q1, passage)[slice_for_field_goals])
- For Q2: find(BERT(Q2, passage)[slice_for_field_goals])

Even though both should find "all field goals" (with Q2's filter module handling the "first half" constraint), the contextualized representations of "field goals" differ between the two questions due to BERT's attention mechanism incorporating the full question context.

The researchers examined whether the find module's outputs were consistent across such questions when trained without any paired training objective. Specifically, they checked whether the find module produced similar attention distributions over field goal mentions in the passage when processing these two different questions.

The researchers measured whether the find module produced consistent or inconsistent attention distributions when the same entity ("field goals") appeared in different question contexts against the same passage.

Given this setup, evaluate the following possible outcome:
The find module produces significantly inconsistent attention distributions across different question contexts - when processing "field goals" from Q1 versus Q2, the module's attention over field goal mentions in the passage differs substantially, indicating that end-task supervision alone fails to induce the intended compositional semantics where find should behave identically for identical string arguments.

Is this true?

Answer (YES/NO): YES